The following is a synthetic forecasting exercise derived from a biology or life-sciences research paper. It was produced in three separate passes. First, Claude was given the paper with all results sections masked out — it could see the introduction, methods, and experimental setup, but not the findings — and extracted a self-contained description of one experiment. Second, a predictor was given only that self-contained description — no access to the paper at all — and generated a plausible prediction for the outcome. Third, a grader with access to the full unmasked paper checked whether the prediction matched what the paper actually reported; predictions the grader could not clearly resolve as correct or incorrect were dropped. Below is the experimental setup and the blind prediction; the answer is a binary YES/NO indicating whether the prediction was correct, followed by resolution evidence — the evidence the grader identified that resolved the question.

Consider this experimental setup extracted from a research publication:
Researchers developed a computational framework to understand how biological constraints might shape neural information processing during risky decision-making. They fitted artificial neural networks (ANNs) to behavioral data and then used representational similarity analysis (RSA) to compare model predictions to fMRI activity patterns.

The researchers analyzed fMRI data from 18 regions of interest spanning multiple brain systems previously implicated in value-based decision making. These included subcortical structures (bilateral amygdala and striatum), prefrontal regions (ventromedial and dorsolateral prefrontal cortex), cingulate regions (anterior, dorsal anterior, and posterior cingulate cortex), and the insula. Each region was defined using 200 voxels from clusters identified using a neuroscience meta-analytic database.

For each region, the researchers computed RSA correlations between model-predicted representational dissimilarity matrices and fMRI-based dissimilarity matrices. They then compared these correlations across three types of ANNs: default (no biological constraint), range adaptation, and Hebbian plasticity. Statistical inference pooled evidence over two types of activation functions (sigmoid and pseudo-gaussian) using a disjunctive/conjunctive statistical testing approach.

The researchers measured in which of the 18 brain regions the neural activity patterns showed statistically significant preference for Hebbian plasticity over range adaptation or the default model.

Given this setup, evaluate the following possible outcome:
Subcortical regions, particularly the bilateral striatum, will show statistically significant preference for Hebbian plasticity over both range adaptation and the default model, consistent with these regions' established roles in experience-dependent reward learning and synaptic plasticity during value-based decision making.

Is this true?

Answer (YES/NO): YES